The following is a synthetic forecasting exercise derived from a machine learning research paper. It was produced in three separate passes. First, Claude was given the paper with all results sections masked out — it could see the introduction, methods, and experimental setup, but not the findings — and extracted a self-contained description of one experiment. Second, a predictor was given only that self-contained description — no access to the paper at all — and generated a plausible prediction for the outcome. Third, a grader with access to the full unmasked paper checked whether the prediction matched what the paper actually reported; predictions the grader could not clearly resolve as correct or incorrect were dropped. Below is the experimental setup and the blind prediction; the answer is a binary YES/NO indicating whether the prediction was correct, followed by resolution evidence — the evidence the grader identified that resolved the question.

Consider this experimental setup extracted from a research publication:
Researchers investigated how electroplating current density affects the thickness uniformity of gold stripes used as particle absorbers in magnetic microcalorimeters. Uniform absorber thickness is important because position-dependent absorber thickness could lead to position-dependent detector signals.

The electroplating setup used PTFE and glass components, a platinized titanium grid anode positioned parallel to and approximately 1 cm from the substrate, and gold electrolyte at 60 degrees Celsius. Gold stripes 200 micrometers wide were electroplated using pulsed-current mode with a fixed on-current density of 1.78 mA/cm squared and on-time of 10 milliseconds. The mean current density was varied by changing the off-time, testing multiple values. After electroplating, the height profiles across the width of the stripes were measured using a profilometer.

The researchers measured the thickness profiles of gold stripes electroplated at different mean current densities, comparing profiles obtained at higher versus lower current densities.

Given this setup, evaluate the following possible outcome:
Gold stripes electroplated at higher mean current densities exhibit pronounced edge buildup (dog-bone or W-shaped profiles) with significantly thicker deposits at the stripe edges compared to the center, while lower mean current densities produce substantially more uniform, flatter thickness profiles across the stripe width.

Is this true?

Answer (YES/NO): YES